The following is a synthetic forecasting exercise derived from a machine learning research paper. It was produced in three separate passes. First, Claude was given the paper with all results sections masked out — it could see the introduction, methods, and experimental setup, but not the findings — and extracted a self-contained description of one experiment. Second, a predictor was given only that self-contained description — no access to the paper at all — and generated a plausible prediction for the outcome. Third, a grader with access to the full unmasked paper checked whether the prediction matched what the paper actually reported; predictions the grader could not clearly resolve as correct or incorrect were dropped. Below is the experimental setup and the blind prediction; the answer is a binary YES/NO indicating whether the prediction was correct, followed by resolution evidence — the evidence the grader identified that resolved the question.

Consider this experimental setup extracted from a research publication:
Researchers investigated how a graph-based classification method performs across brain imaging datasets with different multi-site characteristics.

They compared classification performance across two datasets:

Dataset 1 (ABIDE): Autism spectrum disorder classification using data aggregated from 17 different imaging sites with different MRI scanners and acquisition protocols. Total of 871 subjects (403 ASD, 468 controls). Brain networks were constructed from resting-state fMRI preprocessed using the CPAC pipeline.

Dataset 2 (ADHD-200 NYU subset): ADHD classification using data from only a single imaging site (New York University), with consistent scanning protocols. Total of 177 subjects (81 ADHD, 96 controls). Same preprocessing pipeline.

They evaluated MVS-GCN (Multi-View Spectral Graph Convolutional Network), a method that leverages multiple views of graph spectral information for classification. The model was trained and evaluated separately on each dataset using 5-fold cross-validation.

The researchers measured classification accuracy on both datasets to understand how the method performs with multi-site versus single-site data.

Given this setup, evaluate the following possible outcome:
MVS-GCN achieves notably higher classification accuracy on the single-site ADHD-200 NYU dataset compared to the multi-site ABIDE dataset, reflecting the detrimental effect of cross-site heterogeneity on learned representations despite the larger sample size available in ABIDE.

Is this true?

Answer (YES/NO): NO